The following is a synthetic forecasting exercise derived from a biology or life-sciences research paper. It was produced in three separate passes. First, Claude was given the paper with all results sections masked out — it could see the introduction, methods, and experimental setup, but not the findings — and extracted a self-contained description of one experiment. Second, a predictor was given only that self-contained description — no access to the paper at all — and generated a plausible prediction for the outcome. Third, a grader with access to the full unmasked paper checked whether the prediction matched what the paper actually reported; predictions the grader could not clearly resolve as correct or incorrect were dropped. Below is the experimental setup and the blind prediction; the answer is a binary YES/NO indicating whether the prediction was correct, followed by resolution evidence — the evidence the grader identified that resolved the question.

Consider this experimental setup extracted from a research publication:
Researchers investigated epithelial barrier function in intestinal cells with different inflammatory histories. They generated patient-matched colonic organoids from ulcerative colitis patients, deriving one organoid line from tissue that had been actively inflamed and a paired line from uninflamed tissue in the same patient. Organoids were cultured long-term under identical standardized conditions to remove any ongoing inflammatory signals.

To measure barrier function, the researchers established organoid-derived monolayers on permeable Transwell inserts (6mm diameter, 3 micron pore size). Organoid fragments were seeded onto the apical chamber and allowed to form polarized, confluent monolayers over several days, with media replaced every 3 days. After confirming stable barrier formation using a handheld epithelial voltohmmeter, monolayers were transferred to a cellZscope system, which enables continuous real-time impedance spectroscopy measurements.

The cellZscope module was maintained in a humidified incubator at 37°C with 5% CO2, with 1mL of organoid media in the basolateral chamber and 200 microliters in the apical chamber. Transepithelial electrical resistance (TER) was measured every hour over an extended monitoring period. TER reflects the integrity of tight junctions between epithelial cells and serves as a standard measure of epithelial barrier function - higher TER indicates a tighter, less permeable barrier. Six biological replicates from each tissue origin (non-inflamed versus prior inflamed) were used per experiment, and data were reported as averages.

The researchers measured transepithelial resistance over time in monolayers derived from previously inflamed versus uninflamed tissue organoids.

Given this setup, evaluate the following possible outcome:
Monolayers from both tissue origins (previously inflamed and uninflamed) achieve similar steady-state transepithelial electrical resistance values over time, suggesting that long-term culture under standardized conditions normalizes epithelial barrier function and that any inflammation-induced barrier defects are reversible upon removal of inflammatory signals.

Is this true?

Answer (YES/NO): NO